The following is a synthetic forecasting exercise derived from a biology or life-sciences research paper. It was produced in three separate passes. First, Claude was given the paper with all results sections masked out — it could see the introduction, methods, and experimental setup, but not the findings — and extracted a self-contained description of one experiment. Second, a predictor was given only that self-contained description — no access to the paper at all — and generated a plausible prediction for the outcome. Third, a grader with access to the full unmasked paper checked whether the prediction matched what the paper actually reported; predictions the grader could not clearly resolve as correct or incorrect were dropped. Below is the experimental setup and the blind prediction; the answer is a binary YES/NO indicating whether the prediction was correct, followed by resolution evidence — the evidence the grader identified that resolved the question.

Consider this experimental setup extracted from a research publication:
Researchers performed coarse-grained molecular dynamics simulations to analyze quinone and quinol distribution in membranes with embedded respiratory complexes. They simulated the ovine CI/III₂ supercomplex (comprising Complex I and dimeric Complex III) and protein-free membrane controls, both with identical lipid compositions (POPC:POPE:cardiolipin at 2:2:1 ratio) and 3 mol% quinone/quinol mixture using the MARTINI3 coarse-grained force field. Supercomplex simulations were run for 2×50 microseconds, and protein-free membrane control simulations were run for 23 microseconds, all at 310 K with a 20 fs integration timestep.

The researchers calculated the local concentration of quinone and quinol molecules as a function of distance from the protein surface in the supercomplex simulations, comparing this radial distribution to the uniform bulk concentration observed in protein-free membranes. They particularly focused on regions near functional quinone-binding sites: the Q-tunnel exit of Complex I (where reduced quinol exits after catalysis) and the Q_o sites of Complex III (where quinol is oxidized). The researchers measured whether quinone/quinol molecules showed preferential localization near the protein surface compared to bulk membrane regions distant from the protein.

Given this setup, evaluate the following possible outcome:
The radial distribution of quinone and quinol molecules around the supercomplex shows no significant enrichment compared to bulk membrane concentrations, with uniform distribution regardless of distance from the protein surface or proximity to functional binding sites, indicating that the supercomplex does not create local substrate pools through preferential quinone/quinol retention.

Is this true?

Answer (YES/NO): NO